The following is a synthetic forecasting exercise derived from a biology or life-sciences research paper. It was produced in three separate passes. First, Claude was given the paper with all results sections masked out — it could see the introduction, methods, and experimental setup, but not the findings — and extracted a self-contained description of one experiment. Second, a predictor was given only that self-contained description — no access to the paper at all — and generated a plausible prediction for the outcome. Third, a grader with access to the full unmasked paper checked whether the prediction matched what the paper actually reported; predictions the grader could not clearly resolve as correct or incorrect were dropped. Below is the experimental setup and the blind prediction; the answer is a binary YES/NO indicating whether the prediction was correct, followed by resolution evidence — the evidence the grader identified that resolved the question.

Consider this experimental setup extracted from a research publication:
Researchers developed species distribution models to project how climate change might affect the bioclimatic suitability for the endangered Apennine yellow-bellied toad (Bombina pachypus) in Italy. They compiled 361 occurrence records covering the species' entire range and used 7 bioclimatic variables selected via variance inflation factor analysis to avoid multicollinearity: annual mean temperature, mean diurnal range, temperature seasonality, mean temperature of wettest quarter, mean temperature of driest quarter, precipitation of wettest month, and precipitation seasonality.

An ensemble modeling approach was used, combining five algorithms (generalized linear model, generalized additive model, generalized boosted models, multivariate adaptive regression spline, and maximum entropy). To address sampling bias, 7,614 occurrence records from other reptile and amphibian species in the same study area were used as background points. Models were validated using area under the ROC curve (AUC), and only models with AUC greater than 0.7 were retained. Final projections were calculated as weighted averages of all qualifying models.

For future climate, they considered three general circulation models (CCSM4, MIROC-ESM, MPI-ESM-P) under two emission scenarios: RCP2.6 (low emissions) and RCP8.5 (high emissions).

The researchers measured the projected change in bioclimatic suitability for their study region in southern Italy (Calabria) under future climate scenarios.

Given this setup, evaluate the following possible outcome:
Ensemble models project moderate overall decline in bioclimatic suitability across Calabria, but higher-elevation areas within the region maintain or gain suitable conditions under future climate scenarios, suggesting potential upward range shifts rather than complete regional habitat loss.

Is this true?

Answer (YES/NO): YES